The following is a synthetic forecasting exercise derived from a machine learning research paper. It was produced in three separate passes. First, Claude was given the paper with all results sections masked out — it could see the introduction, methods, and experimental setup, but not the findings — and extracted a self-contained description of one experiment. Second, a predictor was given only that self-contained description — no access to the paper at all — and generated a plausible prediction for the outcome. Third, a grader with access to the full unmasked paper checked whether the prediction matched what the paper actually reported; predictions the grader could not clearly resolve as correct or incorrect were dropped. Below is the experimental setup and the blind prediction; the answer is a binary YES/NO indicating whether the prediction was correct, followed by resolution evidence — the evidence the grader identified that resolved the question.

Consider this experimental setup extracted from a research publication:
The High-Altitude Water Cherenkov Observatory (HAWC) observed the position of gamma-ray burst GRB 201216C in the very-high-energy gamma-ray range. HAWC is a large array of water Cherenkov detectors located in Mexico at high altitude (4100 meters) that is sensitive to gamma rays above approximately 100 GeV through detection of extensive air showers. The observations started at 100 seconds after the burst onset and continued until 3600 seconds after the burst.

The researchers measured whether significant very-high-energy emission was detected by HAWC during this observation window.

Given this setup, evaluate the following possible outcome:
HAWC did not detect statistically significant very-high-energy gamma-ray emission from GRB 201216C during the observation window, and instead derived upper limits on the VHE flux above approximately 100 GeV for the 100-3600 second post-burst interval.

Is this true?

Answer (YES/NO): YES